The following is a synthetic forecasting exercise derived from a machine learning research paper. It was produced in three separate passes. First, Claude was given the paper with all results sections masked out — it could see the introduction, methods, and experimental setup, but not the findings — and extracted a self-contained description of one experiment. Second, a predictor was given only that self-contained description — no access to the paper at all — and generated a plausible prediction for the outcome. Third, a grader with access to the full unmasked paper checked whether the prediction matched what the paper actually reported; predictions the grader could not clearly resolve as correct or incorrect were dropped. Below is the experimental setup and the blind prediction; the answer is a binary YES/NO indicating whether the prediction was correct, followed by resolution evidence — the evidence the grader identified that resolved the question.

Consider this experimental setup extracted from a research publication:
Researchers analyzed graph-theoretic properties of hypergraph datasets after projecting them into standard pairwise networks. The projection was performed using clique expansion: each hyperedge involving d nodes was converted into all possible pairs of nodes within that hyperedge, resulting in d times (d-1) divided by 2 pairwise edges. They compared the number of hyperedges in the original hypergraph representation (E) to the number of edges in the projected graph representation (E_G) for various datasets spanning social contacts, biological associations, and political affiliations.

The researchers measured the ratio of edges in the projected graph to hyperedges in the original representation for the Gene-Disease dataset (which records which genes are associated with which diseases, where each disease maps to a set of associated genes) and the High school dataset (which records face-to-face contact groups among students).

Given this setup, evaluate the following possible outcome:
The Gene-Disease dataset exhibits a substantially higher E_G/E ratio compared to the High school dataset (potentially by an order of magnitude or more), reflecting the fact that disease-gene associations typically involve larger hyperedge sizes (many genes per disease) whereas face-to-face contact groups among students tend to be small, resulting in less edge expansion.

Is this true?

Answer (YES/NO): YES